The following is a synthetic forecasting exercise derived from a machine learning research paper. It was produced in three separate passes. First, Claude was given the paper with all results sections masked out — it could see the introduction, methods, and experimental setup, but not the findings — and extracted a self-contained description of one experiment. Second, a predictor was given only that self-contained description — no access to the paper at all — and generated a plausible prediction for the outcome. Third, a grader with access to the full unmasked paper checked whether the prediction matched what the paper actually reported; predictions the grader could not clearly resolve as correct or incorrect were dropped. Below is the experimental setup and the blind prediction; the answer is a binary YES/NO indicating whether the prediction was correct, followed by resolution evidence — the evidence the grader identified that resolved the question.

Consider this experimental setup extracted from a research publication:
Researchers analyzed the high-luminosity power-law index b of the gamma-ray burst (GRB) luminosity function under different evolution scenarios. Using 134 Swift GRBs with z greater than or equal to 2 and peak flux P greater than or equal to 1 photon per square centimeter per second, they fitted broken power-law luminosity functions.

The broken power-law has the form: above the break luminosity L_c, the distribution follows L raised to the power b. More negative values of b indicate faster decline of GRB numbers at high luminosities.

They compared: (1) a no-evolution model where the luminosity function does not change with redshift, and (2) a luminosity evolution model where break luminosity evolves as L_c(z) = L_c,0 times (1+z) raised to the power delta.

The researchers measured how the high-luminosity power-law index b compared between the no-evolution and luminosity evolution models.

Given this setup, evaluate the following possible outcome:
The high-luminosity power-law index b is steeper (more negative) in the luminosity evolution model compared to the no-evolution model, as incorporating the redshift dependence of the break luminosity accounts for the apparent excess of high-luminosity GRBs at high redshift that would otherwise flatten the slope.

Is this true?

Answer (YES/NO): NO